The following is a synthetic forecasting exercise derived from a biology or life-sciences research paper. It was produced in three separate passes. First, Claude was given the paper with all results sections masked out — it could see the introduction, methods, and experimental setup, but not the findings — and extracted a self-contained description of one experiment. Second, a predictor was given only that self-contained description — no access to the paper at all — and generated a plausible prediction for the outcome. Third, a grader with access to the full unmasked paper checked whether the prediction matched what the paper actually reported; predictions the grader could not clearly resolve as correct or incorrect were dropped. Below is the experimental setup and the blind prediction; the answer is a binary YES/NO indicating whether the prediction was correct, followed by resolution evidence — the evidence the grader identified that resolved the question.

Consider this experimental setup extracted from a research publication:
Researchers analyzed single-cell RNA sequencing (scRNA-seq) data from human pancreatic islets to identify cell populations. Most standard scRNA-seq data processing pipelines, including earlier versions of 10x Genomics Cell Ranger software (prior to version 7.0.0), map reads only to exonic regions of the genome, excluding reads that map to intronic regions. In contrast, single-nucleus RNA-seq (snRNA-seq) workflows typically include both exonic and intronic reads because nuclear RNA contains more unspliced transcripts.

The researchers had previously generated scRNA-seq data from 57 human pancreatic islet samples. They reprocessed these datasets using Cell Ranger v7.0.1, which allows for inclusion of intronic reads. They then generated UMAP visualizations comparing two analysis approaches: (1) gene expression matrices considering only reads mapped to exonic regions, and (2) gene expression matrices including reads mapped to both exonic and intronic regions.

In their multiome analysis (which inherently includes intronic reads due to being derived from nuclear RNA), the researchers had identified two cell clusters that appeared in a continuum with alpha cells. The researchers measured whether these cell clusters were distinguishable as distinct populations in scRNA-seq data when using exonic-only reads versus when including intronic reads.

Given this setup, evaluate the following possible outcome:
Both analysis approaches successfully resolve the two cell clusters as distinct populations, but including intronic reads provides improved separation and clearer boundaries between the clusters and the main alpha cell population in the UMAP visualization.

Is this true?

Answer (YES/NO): NO